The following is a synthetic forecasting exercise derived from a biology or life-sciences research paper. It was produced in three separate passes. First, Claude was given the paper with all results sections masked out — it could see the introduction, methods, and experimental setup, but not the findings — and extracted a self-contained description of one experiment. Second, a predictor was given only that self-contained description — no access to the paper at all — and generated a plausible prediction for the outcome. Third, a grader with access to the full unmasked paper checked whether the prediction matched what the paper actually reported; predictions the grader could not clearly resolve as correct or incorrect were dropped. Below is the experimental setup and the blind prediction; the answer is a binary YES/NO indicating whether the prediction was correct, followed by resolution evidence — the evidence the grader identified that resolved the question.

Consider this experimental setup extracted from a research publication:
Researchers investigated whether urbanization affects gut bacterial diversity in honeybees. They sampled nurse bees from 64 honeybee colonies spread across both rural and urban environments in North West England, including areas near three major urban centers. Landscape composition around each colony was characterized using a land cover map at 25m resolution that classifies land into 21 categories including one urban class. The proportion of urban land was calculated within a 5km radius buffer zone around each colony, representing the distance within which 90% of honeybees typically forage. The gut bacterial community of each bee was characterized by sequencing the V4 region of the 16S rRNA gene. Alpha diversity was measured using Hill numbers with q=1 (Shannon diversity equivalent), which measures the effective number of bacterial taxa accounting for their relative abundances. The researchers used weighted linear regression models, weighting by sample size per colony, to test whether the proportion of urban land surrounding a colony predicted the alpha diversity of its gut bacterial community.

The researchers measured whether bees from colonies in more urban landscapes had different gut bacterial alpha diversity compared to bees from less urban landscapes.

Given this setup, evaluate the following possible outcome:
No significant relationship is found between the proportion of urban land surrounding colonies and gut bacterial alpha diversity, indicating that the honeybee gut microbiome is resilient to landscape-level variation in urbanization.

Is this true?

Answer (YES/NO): NO